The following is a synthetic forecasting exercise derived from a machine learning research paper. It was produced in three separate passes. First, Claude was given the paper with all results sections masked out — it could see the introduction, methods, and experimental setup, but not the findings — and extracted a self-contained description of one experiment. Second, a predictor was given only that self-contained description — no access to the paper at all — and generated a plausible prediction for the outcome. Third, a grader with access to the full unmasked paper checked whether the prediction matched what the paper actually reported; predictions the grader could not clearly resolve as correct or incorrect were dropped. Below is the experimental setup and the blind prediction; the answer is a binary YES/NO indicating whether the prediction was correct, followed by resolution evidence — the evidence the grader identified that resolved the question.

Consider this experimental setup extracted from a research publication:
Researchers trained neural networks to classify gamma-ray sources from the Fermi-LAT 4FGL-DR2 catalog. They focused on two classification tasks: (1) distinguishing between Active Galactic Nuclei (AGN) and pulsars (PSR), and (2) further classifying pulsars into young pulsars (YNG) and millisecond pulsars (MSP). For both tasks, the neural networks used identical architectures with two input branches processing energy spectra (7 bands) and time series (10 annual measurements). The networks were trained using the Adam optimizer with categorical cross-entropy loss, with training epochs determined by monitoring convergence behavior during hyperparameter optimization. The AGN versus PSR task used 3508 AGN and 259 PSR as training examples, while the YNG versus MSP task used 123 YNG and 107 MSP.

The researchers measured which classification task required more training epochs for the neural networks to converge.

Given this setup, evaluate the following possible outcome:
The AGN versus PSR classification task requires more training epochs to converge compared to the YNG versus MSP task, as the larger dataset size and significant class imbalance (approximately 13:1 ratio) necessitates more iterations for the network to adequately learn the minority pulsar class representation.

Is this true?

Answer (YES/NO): NO